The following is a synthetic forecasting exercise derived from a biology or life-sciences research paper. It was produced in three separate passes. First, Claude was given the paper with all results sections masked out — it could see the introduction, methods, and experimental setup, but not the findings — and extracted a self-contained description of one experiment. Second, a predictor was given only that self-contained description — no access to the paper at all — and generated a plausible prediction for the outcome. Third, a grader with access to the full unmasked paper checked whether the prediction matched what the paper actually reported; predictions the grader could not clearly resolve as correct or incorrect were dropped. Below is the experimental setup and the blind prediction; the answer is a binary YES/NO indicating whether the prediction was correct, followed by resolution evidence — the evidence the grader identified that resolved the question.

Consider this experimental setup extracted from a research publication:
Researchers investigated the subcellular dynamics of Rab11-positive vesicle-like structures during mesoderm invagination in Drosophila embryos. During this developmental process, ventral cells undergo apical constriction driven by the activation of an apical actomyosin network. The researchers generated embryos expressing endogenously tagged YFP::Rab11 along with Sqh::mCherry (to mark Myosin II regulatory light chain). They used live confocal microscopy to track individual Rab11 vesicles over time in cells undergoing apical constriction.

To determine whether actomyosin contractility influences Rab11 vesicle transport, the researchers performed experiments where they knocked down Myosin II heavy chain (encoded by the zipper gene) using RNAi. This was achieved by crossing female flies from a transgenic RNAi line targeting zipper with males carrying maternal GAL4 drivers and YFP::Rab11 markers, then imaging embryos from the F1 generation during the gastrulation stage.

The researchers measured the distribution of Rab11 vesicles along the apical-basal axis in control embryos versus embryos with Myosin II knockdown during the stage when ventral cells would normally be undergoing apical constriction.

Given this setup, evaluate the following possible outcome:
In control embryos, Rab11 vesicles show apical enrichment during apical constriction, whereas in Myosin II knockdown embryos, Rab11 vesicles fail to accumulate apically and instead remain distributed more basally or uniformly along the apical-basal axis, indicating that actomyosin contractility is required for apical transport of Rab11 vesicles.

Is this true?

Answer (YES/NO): YES